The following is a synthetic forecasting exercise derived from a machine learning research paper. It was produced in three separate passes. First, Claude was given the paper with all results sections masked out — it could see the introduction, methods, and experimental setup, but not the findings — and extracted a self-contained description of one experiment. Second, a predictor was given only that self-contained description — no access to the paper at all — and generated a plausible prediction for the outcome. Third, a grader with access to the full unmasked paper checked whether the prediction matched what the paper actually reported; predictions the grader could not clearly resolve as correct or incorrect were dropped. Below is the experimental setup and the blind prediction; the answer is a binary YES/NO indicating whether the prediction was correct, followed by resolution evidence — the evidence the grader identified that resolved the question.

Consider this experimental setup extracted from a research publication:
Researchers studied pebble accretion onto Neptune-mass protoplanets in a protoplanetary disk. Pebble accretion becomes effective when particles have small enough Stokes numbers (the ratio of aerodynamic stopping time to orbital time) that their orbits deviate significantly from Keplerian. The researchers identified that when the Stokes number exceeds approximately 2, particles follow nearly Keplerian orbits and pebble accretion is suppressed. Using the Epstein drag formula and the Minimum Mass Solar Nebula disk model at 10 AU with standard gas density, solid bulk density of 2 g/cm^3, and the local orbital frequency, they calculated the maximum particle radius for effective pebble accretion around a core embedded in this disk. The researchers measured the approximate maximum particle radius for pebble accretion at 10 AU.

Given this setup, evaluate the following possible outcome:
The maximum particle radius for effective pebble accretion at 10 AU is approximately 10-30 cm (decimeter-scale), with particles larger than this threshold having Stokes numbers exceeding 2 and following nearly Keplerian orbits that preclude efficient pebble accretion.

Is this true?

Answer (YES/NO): NO